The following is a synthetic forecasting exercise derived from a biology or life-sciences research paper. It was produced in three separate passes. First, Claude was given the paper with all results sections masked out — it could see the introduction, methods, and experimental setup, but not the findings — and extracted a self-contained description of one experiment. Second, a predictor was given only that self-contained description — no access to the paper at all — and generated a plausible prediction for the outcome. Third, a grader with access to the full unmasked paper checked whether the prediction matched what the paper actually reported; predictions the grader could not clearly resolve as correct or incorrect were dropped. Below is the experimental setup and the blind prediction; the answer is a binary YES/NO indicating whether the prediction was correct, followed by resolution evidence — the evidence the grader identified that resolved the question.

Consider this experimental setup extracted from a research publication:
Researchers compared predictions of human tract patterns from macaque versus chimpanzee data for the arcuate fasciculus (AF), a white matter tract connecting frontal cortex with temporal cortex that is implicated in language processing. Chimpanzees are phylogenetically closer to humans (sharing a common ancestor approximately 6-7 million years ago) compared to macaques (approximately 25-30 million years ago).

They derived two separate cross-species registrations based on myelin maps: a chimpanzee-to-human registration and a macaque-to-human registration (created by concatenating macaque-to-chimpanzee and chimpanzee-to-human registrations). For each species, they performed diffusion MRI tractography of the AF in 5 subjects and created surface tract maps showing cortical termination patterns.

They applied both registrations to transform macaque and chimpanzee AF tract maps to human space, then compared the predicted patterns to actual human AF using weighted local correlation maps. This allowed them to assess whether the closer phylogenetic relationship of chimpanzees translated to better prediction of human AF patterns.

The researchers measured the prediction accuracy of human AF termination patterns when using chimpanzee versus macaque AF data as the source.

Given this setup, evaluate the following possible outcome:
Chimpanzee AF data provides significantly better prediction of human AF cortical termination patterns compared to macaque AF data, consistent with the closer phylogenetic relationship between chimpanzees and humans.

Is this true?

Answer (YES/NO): YES